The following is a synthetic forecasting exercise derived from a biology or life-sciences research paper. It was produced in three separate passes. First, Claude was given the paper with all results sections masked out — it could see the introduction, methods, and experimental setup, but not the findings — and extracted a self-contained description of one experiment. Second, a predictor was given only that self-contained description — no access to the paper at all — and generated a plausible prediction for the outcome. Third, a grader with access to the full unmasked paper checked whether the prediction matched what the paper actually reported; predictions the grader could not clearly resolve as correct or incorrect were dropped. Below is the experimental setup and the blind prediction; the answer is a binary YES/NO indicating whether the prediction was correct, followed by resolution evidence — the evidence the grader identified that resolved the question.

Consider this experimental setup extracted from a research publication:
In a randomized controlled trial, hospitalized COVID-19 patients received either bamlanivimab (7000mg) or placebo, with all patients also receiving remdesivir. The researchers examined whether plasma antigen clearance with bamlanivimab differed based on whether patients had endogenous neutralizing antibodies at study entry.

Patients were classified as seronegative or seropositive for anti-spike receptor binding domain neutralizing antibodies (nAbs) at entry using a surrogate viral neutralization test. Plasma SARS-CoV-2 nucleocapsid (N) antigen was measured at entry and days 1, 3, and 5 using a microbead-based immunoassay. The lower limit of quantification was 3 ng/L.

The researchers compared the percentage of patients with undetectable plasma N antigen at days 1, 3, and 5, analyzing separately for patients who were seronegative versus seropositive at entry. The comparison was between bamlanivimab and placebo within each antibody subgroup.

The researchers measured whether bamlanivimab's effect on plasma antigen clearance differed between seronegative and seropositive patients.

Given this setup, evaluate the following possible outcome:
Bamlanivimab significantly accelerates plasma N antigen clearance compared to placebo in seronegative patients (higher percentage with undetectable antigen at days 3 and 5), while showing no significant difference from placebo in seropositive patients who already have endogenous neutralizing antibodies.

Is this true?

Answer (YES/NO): NO